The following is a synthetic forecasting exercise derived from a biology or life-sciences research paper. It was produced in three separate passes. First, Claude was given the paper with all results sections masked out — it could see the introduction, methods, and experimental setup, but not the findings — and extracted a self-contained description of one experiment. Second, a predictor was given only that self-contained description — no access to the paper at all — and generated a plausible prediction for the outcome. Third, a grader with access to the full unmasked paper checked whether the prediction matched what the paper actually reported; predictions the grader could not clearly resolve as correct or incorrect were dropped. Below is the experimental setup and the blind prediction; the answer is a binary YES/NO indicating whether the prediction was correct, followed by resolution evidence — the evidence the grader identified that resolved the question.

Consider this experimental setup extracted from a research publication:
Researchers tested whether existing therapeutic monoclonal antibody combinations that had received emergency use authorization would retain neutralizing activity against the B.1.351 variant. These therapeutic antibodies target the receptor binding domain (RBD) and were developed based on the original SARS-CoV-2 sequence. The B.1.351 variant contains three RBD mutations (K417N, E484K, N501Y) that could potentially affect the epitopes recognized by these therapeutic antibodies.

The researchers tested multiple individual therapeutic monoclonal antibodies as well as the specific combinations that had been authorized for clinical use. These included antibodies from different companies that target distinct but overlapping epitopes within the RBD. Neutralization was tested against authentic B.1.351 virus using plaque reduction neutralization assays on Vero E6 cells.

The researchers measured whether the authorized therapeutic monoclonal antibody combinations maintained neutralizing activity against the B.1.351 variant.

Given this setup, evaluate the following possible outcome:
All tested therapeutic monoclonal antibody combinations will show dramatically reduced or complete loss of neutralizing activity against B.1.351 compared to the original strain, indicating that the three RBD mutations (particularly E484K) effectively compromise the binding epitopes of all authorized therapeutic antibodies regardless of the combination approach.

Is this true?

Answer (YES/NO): NO